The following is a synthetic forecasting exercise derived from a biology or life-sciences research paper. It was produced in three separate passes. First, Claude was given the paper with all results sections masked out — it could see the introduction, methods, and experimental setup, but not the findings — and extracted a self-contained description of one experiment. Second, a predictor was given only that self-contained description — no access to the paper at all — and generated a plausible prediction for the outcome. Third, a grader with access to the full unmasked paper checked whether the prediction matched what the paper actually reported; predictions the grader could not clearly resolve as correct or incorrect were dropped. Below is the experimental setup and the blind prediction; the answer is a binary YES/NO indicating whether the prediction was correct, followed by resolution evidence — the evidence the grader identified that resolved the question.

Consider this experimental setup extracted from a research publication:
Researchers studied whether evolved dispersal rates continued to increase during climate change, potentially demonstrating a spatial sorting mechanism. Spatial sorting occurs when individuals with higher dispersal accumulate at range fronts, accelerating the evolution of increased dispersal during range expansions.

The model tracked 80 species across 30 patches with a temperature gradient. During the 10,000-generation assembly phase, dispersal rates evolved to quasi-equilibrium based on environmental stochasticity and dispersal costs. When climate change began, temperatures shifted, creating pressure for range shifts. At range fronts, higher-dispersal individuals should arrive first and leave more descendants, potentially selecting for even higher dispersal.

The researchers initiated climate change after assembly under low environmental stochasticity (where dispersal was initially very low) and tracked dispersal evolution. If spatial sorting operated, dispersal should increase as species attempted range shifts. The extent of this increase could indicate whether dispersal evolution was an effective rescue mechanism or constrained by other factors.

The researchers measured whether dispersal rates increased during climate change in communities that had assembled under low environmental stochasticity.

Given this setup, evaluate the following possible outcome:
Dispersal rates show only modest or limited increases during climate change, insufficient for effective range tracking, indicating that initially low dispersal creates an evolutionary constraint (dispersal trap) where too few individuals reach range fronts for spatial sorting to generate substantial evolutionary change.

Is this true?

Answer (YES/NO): NO